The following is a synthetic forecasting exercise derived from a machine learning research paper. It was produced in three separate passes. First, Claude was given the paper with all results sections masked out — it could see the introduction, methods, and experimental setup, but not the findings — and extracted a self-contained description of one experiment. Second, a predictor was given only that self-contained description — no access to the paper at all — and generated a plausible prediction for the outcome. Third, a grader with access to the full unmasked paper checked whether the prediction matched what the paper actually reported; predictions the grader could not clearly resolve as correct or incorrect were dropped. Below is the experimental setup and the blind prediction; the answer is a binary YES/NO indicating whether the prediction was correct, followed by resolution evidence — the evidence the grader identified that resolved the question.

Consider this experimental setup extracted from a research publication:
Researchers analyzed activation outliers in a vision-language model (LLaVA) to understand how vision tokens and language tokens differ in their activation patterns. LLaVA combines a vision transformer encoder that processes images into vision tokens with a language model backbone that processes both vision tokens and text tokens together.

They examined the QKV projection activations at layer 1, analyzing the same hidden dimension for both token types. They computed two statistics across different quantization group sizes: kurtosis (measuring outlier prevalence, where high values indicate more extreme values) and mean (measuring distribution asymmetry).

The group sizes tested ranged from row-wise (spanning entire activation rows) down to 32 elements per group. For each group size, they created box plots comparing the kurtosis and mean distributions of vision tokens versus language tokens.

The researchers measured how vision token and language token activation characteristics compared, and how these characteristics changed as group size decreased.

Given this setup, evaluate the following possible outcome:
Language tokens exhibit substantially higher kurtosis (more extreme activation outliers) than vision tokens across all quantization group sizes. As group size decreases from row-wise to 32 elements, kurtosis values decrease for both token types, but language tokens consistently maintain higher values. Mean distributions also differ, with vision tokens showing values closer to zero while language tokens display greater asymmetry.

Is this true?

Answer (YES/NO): NO